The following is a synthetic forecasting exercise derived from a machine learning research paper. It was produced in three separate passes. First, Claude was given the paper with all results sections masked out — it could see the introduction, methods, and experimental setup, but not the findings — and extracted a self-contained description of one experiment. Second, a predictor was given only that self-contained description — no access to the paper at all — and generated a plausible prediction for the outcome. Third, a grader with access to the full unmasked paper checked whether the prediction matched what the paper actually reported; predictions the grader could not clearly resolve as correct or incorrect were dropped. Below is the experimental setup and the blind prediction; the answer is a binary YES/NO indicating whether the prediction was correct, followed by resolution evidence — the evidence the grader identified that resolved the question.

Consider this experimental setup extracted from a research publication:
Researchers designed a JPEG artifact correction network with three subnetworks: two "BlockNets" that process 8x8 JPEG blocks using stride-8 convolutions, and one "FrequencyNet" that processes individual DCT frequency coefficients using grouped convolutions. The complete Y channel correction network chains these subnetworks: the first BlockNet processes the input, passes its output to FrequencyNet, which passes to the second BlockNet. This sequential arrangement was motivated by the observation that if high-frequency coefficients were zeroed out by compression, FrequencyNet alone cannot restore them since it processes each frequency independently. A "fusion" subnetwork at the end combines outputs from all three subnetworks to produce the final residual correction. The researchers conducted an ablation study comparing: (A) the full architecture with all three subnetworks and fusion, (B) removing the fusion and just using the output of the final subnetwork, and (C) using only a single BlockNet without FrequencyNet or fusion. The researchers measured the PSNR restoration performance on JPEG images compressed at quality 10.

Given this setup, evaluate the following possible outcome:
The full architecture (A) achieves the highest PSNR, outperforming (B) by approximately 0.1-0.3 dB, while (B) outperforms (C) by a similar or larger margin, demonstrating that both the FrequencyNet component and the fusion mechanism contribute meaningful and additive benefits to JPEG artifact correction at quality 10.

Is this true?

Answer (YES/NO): NO